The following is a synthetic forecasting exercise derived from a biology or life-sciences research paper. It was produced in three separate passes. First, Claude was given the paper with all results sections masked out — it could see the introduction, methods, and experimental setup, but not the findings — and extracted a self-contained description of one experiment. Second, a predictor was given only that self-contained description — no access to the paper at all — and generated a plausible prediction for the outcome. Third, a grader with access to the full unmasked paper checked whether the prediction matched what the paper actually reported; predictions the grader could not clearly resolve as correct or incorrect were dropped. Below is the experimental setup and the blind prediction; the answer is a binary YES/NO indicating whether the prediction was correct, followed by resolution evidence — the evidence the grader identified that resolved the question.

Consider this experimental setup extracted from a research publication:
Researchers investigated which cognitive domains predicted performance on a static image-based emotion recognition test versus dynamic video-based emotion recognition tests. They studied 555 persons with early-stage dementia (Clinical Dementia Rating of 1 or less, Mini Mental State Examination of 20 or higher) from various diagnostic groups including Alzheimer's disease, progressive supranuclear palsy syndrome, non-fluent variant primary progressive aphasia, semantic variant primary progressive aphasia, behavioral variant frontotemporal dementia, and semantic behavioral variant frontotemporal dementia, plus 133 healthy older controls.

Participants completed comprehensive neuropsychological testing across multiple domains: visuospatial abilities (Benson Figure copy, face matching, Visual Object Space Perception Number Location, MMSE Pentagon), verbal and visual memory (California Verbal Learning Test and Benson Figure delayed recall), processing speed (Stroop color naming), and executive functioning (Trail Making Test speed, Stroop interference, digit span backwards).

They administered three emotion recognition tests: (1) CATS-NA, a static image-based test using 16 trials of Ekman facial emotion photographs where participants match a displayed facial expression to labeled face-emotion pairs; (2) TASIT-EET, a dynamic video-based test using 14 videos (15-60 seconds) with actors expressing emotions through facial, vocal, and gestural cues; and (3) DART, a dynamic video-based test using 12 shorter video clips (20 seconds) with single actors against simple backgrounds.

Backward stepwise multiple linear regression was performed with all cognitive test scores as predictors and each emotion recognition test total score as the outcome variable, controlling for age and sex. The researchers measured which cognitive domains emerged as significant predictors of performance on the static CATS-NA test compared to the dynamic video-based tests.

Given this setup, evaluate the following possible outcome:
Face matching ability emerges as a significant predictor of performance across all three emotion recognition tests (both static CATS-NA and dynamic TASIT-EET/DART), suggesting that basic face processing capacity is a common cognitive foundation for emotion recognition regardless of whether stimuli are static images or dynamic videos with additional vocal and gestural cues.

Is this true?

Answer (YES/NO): NO